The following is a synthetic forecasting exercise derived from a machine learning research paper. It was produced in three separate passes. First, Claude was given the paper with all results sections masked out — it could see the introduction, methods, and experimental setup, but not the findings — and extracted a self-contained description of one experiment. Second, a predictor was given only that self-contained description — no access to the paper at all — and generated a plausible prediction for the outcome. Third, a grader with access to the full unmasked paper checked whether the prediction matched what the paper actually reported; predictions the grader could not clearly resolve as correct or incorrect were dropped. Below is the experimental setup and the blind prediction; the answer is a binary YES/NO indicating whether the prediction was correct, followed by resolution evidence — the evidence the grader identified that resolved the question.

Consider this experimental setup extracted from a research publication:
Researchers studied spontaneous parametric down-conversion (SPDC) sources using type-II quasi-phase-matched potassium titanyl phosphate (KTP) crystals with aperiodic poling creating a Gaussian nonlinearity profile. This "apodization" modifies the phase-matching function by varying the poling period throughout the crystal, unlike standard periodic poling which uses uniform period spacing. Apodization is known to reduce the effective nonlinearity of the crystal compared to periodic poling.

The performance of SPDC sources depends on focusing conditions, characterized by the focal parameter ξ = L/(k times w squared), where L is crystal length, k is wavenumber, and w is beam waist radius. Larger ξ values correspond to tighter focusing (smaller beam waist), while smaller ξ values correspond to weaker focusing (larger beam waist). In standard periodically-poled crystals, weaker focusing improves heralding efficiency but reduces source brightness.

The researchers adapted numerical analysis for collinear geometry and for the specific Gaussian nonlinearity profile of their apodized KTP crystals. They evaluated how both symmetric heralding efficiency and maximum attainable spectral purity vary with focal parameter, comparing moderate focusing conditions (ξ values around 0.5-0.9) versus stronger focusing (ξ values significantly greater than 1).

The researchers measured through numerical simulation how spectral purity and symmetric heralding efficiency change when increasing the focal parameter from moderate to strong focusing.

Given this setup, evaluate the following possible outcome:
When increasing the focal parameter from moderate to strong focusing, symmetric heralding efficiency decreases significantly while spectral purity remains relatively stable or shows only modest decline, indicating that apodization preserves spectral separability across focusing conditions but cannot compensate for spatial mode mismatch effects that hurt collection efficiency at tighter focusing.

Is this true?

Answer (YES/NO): NO